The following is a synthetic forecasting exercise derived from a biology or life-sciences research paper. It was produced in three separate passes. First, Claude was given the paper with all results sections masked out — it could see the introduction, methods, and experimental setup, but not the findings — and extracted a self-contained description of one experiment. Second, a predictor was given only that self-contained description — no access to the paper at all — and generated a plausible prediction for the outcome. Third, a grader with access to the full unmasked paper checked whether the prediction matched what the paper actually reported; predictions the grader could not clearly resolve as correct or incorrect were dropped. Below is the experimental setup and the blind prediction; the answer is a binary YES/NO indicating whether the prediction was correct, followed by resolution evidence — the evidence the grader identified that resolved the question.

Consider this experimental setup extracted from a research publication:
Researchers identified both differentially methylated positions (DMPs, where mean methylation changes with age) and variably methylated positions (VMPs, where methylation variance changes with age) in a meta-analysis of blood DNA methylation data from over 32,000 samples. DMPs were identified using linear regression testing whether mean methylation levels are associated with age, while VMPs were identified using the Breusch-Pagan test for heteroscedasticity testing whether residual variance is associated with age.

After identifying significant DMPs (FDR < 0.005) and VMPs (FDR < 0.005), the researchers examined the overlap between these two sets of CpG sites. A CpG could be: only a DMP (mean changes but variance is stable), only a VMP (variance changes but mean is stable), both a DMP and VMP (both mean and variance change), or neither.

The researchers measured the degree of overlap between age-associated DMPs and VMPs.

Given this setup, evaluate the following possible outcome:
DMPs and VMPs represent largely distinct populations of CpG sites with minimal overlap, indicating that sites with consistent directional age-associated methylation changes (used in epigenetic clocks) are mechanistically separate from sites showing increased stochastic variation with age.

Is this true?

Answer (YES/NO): NO